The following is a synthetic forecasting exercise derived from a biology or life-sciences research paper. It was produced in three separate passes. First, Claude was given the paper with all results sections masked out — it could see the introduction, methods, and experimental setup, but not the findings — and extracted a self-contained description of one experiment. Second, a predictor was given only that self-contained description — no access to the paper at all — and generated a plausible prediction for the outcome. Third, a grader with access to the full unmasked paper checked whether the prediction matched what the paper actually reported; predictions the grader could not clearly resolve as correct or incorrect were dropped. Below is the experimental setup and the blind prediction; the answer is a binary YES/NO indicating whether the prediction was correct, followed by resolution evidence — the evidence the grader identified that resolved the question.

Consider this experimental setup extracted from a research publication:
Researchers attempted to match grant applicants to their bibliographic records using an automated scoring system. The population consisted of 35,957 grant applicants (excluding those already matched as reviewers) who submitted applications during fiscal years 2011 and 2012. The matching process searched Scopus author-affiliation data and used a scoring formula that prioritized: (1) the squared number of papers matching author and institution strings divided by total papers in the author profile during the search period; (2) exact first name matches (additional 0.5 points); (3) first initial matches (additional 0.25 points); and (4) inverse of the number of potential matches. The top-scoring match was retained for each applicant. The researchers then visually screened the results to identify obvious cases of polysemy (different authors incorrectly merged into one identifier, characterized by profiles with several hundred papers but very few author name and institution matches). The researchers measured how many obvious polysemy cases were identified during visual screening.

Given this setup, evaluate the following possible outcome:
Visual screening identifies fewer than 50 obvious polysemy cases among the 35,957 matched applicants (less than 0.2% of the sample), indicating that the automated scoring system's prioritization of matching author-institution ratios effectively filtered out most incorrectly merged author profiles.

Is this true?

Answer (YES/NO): NO